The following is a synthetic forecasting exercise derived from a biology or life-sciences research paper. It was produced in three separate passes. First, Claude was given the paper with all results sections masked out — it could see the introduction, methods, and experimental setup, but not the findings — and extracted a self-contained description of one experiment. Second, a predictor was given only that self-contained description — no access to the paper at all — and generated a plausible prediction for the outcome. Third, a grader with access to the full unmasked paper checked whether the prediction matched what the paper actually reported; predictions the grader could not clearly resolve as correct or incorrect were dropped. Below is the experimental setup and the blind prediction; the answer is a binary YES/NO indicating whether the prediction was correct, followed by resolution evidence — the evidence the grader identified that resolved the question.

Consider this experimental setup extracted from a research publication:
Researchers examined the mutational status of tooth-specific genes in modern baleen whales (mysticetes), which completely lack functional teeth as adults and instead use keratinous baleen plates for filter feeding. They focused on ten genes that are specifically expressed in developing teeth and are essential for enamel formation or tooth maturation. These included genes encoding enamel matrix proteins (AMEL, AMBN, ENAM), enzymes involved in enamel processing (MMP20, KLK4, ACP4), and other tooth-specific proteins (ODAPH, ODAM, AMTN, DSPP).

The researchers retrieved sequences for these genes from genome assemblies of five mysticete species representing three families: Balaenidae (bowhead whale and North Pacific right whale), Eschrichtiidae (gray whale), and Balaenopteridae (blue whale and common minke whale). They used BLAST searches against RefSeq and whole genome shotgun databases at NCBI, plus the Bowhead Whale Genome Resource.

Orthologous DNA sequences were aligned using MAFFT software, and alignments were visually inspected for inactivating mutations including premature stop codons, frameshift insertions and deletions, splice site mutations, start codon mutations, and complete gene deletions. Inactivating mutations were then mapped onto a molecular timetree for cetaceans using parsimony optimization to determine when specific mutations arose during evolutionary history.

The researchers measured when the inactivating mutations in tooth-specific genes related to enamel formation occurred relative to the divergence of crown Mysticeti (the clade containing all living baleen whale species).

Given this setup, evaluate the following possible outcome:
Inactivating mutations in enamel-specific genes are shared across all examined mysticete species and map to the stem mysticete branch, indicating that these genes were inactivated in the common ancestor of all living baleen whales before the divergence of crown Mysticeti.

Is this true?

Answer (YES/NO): YES